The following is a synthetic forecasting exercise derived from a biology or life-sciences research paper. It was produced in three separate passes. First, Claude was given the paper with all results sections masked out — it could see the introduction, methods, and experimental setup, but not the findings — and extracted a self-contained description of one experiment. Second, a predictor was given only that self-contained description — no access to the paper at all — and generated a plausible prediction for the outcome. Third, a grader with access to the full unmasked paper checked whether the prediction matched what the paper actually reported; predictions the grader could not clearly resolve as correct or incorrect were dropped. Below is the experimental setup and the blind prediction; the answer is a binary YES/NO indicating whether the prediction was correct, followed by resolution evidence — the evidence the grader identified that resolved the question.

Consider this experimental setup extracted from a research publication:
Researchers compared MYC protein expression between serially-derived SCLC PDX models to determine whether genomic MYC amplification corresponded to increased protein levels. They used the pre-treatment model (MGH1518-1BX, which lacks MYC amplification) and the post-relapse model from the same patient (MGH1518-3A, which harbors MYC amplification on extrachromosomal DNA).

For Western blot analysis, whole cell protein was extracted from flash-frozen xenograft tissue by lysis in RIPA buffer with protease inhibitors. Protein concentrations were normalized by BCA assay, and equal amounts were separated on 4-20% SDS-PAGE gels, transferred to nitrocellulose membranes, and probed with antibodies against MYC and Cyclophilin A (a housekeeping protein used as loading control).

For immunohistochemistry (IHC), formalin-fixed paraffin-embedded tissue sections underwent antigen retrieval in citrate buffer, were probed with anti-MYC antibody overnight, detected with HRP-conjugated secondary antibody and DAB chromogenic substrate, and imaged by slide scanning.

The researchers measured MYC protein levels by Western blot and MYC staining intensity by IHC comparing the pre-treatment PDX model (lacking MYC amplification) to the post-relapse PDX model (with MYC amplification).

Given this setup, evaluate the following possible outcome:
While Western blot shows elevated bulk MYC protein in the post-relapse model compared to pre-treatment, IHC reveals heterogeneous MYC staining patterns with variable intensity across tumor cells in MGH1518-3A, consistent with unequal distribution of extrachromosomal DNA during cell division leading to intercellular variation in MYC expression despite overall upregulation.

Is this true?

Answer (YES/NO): YES